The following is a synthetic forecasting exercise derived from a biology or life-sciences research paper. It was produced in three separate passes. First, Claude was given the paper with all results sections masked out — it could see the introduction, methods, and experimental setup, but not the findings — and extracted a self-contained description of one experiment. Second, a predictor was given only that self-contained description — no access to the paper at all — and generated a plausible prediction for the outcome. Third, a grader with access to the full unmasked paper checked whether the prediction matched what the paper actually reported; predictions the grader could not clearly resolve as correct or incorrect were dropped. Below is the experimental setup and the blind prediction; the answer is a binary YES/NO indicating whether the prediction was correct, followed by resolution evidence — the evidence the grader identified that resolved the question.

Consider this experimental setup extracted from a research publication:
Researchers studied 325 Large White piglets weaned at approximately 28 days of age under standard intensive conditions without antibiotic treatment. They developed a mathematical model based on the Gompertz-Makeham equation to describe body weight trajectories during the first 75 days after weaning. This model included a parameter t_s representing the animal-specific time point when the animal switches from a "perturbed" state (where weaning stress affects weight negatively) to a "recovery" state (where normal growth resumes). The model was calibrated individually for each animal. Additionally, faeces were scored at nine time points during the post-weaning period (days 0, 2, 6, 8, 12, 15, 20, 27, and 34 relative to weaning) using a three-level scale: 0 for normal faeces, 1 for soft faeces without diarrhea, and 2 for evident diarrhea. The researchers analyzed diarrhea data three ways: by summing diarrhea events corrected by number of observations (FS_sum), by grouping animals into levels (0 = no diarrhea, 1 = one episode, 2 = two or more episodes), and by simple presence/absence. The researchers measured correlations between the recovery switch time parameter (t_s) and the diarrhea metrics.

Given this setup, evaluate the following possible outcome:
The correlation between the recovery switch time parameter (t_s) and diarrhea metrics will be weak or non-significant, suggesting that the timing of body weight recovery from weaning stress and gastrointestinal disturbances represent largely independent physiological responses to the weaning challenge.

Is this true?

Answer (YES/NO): YES